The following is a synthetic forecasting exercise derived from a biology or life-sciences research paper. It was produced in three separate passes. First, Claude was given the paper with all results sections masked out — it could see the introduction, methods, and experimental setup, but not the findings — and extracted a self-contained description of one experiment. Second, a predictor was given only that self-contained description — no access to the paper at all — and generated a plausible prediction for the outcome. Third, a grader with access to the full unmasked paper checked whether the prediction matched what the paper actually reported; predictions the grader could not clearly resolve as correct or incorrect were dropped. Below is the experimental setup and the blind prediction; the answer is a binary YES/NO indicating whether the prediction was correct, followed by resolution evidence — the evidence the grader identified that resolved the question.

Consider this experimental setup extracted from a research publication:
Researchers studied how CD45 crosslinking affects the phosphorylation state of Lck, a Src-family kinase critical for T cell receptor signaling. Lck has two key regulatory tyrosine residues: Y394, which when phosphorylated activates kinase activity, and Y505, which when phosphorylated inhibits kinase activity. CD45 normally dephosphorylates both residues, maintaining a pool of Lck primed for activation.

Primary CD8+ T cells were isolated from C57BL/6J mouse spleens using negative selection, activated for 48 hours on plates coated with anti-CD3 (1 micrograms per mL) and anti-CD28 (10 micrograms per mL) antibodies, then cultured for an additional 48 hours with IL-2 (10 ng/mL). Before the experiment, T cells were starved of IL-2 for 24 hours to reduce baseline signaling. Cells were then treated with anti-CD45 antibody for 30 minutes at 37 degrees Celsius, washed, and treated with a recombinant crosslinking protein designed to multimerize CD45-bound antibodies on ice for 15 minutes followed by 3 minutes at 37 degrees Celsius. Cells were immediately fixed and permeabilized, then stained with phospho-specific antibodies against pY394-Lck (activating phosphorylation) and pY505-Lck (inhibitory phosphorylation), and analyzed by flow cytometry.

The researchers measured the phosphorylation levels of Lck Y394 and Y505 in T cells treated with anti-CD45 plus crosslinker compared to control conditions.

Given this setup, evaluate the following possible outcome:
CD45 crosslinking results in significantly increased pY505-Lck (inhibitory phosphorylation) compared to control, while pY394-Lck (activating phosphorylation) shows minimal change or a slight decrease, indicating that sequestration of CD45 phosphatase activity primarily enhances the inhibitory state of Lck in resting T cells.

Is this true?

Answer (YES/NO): NO